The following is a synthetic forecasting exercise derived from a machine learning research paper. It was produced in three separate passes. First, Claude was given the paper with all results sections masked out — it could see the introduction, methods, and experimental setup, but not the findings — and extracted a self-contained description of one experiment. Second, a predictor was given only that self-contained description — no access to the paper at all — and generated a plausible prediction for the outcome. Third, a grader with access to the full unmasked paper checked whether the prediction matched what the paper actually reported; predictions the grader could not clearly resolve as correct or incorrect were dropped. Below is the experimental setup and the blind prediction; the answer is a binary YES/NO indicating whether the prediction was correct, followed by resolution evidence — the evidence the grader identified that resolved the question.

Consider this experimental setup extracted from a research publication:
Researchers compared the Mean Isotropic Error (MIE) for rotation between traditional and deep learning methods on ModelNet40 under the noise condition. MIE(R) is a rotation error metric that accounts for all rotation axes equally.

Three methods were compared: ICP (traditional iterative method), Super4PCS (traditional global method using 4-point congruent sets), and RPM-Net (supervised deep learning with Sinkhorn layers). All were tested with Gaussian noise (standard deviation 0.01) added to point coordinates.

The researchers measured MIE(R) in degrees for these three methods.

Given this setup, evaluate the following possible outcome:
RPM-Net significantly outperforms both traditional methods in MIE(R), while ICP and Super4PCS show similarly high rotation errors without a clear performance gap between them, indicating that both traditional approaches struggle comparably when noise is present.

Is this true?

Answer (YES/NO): NO